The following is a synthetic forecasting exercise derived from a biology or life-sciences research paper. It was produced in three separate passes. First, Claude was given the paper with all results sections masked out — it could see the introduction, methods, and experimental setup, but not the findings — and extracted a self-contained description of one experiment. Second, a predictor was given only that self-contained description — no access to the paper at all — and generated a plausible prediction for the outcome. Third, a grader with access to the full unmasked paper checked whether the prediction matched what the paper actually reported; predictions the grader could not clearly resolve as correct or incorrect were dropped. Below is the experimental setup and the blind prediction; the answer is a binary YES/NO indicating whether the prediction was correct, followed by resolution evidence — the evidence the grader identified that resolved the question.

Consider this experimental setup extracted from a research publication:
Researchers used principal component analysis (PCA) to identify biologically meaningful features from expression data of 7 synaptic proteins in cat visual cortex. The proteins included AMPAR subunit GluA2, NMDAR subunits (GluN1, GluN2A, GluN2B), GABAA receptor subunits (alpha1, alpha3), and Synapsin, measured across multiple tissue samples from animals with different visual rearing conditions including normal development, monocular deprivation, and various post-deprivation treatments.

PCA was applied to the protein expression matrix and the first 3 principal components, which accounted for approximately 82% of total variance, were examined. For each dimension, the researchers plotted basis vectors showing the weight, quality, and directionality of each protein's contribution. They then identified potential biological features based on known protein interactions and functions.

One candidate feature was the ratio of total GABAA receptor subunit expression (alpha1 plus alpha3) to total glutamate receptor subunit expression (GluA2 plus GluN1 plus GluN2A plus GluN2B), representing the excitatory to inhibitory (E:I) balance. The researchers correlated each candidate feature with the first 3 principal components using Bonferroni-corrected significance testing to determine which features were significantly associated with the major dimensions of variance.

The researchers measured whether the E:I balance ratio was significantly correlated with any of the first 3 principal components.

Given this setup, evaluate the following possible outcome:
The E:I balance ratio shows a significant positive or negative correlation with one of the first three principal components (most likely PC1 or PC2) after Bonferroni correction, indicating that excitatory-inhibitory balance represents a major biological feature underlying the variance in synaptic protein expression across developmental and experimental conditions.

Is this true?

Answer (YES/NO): NO